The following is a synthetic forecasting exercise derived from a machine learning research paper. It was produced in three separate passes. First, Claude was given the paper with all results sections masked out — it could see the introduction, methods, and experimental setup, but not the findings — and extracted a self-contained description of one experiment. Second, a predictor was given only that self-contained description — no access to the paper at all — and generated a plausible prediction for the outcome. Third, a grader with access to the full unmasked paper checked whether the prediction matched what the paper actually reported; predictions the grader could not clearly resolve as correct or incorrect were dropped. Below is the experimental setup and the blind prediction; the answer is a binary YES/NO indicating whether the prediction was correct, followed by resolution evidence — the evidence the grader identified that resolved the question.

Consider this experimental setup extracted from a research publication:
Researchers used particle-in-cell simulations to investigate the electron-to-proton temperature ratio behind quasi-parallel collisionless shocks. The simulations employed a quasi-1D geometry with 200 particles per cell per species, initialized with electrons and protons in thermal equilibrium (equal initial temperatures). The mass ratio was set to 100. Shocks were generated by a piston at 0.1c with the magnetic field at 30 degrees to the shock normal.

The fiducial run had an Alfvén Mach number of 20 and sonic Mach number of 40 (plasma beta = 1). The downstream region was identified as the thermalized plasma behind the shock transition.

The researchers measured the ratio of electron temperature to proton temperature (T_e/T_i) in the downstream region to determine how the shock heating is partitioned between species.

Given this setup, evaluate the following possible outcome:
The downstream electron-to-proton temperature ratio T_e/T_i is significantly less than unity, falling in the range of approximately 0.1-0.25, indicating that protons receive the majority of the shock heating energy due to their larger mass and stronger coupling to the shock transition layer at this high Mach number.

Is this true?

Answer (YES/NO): NO